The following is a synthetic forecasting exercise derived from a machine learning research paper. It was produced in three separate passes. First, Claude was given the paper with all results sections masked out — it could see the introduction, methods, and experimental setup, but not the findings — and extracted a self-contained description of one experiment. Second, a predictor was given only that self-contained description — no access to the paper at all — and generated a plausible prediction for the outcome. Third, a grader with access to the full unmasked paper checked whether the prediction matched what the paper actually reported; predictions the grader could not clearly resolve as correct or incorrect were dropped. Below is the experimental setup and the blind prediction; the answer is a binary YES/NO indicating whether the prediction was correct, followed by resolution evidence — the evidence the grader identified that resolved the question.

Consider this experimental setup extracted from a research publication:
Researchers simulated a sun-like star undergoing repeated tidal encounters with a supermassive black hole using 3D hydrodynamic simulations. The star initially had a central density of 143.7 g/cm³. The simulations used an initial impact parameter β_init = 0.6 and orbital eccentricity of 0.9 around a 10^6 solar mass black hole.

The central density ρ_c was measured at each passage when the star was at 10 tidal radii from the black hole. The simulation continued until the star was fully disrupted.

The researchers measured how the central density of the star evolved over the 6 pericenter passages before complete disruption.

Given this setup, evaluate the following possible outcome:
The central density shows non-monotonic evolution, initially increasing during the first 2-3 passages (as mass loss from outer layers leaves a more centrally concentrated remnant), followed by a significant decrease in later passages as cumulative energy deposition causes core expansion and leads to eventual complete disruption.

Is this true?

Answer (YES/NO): NO